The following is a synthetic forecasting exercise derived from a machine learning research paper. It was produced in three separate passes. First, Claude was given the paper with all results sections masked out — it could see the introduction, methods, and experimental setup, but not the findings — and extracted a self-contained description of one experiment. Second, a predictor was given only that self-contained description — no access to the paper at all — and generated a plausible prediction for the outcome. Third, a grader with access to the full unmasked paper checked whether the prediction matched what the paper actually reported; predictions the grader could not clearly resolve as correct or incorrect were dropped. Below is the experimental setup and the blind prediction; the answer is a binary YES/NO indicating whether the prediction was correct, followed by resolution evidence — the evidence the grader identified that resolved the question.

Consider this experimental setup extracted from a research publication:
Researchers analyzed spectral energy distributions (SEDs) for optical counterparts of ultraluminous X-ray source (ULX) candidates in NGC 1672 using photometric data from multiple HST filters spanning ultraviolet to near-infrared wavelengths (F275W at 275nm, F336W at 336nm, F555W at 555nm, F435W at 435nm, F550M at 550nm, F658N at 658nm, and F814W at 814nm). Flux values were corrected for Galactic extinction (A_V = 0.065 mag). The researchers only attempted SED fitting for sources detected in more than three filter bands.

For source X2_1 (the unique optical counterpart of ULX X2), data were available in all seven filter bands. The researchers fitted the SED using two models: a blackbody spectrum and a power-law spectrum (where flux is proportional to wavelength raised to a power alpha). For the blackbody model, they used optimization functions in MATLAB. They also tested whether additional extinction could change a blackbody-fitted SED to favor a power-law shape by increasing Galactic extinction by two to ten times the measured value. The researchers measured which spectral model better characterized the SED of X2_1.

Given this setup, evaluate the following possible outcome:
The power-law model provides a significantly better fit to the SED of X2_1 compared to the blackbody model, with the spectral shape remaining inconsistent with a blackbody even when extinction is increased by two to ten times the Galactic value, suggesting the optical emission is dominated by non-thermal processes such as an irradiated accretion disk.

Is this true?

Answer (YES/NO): NO